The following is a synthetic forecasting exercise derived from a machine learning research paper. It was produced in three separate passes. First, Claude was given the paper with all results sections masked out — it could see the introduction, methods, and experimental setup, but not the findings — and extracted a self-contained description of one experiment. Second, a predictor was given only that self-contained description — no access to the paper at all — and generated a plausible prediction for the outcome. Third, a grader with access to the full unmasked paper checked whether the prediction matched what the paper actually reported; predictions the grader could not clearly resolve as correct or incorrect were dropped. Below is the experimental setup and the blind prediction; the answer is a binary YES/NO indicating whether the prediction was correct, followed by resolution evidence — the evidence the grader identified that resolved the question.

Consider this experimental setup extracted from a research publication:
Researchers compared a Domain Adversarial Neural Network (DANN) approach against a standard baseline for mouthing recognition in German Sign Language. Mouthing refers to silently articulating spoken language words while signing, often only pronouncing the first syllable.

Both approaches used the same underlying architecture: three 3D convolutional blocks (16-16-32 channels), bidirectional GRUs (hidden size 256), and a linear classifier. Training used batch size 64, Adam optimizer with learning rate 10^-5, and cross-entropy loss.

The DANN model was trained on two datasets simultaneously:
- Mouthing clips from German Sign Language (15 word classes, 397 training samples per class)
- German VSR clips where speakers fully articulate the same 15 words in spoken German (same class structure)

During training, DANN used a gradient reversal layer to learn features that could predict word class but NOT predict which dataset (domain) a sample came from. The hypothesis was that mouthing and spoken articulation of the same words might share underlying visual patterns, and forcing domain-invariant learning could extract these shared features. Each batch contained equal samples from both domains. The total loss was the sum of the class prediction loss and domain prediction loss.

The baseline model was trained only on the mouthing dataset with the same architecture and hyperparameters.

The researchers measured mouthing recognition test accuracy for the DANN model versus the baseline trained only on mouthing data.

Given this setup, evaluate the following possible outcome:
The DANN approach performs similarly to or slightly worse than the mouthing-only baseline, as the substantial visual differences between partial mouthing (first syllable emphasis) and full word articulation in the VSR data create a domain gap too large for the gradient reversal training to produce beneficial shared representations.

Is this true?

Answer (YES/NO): YES